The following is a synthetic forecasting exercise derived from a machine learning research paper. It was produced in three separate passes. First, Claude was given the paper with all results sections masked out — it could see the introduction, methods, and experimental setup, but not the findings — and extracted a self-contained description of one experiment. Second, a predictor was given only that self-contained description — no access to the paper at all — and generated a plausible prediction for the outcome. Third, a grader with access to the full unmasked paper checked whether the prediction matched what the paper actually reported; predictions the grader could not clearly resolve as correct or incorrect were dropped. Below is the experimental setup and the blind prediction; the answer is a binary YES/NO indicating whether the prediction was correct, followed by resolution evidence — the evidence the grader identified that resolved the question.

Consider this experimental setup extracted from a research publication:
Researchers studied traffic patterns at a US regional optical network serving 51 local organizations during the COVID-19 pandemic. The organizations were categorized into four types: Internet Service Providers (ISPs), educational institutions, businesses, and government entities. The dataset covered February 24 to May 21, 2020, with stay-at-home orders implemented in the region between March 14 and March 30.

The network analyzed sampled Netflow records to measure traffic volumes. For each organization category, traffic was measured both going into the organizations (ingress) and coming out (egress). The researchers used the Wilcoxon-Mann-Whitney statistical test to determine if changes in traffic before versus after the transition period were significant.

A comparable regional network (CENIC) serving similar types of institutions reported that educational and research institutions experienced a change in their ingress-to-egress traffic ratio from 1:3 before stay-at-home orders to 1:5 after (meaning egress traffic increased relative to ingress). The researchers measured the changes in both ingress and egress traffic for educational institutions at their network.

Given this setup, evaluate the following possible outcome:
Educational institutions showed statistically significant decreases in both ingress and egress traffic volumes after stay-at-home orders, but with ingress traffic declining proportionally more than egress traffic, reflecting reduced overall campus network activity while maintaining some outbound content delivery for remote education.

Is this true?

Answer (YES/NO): NO